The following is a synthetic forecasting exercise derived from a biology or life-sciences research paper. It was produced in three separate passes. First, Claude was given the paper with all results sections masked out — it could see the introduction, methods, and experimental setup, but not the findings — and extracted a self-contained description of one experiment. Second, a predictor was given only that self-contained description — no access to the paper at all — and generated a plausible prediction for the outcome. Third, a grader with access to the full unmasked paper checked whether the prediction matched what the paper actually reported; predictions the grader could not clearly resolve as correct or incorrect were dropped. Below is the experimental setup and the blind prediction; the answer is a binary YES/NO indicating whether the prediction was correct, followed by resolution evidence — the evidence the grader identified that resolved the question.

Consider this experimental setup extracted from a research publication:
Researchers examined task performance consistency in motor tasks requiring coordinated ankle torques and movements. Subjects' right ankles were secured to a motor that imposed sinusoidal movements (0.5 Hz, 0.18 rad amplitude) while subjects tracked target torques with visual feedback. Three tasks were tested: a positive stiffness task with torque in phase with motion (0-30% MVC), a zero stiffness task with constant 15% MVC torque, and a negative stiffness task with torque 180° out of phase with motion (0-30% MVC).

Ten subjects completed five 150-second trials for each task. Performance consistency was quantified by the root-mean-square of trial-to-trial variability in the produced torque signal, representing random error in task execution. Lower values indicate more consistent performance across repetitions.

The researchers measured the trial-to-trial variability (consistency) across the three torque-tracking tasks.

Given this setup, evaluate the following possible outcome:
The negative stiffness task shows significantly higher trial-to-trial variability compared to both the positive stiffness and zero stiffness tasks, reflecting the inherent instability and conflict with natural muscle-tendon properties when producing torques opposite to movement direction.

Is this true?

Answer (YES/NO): NO